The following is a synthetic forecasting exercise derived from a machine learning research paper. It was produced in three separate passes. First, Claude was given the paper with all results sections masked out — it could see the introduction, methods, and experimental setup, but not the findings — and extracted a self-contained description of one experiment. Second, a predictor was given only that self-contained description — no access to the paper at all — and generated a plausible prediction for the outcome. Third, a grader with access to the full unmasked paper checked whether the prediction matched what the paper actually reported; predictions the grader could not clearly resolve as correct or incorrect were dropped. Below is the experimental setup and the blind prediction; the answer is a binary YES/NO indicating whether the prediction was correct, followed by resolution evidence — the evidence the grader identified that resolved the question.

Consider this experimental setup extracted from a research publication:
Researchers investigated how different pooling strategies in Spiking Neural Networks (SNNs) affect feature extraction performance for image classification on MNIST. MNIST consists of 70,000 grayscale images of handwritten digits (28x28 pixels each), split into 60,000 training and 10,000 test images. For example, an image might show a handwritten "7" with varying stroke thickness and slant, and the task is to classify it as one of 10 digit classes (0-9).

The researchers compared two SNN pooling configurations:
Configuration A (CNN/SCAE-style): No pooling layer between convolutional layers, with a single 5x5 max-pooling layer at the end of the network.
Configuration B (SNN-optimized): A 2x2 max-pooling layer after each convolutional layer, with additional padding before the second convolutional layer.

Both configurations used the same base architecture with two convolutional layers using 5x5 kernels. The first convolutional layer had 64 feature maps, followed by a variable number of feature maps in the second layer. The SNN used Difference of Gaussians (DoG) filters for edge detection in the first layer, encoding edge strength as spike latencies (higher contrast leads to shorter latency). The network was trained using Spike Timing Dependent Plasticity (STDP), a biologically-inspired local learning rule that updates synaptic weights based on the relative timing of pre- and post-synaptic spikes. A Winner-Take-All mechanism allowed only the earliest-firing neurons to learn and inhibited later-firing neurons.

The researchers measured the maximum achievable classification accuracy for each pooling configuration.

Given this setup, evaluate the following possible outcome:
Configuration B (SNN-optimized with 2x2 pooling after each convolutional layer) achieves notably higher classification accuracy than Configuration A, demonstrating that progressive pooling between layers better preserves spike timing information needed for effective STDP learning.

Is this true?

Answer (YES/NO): NO